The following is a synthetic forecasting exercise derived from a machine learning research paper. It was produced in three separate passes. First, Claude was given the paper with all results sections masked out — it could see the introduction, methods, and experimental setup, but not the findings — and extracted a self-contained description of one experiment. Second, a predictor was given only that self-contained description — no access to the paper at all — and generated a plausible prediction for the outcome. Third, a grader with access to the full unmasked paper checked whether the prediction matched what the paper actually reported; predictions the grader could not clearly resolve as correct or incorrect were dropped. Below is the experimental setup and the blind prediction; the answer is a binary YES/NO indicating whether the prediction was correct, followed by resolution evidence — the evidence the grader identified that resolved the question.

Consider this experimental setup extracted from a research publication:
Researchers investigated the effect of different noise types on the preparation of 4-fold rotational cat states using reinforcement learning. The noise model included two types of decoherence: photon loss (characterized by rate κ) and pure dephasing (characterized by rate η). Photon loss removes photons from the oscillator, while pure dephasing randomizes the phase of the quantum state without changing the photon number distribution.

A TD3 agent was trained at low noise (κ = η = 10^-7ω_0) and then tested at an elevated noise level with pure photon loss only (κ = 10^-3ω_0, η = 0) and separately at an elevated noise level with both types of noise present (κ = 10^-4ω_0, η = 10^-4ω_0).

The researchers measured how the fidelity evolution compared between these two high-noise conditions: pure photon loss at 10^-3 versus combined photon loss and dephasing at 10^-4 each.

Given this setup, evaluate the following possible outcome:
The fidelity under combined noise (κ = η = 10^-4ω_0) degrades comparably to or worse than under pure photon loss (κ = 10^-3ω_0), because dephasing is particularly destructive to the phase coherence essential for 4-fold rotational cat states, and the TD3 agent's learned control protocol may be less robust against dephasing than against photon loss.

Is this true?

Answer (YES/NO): NO